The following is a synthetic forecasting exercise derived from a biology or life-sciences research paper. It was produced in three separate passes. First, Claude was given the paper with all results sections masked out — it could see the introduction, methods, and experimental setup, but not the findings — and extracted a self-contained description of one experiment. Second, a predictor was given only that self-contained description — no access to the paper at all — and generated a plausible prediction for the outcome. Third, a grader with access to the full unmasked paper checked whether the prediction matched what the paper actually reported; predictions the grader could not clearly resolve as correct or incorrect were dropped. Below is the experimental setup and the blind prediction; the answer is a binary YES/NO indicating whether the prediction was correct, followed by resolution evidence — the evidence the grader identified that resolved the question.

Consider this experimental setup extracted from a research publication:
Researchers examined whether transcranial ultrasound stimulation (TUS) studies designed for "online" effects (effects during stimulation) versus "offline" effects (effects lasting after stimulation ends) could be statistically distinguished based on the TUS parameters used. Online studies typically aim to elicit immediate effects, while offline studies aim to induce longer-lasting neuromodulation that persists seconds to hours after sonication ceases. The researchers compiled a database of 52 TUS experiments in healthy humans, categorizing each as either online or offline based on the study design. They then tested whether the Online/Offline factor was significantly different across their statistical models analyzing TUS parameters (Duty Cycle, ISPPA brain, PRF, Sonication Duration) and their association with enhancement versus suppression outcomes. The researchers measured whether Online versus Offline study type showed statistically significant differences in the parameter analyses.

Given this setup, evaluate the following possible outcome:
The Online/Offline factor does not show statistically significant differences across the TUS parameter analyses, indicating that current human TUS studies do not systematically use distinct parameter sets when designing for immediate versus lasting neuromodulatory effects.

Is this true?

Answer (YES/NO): YES